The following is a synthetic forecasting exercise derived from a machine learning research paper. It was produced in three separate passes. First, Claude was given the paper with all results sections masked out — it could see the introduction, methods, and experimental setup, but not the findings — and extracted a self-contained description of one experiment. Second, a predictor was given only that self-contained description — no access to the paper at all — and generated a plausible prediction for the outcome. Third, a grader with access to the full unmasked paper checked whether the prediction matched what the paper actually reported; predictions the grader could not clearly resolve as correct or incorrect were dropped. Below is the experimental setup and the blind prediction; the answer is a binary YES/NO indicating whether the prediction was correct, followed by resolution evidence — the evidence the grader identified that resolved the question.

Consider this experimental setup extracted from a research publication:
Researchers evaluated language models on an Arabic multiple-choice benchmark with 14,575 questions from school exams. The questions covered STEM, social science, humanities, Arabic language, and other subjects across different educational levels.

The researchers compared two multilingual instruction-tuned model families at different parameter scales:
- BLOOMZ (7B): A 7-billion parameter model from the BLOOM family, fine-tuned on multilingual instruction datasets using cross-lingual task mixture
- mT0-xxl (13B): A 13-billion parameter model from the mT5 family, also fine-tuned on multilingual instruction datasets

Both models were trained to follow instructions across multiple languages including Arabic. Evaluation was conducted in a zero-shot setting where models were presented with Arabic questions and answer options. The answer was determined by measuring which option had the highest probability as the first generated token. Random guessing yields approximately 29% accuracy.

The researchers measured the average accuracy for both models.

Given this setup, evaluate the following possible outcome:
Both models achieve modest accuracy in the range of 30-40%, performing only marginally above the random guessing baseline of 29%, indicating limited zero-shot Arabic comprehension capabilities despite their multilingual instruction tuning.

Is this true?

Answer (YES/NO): NO